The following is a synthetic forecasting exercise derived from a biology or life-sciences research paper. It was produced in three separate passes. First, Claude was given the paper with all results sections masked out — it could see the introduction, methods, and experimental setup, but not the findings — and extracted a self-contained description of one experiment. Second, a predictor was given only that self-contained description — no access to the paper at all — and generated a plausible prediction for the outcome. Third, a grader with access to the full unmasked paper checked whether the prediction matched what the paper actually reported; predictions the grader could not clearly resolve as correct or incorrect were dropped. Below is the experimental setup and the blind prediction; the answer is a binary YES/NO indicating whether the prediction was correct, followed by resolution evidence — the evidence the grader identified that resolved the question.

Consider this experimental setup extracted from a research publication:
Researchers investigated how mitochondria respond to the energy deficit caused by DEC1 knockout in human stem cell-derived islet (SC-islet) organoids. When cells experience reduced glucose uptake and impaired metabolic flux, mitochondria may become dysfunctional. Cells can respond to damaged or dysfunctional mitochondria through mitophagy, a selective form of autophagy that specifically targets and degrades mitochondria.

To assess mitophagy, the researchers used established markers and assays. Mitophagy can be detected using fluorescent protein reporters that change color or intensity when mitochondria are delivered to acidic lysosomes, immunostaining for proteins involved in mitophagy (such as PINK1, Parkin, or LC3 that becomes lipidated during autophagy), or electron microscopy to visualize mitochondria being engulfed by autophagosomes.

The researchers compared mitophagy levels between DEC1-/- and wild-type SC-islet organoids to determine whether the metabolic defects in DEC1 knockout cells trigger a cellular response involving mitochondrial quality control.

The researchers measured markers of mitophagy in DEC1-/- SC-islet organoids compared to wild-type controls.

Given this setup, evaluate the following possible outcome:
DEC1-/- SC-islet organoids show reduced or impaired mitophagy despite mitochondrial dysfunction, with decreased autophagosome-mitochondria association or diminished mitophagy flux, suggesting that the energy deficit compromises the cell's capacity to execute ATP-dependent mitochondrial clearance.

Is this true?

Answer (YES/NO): NO